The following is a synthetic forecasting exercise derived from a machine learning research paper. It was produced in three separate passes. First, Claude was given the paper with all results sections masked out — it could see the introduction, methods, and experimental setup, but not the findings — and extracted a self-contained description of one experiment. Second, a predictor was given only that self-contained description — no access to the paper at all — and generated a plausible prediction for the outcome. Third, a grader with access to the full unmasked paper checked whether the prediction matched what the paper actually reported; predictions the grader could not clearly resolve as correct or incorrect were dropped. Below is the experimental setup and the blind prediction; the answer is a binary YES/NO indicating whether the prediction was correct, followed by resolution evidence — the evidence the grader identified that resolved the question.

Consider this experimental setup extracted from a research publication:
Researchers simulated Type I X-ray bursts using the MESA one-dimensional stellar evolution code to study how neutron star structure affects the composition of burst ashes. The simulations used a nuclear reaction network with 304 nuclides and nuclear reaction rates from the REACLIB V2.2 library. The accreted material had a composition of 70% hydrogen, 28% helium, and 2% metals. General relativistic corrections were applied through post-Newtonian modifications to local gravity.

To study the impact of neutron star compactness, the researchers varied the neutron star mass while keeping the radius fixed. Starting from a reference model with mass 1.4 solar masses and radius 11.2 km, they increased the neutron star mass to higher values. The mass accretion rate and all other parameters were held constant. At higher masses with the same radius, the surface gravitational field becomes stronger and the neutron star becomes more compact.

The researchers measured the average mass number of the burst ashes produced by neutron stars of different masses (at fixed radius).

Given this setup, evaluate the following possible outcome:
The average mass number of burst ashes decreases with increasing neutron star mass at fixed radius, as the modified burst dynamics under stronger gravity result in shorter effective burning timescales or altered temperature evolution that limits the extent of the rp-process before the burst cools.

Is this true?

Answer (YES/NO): NO